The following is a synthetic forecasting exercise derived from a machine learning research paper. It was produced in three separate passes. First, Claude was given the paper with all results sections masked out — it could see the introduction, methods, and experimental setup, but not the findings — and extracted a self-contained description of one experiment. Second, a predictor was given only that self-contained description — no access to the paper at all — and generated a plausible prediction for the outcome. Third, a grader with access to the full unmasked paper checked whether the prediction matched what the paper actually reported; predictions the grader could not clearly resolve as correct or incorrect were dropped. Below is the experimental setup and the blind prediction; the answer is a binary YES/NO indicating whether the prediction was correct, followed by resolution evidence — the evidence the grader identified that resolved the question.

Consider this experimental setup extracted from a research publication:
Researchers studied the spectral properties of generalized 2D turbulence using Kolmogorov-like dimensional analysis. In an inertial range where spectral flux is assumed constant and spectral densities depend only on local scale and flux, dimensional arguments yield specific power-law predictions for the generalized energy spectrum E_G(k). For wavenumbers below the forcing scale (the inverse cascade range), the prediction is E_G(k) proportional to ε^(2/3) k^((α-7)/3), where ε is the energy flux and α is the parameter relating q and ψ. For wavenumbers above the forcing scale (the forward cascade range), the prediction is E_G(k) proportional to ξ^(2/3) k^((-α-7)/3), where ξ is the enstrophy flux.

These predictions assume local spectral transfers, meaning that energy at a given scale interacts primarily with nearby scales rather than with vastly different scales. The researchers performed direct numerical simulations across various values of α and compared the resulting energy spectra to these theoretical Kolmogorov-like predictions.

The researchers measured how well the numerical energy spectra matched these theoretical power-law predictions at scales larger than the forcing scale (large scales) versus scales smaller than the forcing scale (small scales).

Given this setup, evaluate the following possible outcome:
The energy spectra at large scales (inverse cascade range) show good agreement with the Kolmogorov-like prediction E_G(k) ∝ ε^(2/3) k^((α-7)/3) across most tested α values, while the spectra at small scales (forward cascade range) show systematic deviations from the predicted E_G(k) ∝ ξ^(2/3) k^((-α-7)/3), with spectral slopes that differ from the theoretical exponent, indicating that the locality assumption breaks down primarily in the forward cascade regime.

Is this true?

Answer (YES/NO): YES